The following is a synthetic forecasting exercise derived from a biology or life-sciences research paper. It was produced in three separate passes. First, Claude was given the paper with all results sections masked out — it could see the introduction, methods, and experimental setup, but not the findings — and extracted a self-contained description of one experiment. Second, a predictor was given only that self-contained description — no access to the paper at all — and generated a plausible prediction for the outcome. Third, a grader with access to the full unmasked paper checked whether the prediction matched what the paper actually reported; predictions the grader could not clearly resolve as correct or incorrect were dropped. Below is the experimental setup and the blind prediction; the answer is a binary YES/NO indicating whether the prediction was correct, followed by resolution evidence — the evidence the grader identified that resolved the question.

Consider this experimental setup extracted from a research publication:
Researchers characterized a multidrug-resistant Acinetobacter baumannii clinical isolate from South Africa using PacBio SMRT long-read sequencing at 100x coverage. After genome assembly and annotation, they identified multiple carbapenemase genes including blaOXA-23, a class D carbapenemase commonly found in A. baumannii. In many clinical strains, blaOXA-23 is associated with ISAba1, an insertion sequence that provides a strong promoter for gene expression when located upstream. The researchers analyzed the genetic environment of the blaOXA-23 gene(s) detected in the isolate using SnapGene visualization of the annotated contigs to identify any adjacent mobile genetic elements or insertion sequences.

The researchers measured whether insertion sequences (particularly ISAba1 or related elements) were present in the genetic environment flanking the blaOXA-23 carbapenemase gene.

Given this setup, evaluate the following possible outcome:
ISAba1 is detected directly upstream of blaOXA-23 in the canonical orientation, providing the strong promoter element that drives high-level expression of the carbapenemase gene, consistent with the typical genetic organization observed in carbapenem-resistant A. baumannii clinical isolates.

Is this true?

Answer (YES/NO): NO